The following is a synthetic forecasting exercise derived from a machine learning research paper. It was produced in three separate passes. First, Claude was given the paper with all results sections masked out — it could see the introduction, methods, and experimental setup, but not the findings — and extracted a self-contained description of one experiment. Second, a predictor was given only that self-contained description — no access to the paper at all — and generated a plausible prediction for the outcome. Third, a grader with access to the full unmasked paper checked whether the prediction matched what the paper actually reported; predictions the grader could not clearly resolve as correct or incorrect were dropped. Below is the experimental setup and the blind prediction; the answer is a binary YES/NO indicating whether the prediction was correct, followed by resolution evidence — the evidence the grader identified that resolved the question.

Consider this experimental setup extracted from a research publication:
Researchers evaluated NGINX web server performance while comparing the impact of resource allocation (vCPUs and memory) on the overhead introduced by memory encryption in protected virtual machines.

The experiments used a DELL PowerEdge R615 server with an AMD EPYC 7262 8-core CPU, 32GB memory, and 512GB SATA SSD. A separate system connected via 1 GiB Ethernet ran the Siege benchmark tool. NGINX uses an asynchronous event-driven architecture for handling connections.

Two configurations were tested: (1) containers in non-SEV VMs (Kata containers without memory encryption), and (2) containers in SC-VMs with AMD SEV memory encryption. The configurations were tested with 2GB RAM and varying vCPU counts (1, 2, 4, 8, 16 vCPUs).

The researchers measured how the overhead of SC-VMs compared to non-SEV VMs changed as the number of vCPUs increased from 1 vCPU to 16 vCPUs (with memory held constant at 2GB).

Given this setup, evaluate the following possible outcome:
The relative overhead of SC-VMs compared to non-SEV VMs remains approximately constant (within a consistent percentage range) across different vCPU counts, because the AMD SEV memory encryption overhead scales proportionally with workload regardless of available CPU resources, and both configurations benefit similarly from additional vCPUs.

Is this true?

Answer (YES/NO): NO